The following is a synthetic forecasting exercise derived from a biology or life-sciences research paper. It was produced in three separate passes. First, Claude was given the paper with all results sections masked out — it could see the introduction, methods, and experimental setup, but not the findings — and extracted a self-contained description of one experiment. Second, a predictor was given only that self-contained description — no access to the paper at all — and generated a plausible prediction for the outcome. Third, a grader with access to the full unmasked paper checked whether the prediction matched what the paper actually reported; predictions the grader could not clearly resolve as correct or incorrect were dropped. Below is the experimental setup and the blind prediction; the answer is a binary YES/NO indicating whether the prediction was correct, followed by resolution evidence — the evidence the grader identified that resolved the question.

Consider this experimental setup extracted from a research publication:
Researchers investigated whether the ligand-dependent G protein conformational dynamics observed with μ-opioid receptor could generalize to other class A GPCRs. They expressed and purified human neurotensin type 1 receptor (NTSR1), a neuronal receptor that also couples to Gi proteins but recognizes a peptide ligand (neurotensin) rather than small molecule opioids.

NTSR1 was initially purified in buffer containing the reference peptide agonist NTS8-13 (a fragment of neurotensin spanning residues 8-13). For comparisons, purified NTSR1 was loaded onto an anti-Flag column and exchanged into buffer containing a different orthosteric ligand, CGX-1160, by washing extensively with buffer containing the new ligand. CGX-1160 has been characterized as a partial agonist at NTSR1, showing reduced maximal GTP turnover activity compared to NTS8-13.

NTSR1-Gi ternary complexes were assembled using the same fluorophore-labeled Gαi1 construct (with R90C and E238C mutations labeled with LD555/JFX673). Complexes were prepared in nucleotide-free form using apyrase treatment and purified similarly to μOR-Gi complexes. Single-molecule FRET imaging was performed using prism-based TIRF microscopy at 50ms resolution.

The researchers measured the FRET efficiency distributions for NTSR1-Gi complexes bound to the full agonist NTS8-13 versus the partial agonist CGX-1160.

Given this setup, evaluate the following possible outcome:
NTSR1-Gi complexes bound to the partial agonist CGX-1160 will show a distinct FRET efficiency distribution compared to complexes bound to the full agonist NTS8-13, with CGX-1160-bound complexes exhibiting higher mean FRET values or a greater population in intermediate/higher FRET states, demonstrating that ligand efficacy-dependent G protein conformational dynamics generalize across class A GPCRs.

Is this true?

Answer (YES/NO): YES